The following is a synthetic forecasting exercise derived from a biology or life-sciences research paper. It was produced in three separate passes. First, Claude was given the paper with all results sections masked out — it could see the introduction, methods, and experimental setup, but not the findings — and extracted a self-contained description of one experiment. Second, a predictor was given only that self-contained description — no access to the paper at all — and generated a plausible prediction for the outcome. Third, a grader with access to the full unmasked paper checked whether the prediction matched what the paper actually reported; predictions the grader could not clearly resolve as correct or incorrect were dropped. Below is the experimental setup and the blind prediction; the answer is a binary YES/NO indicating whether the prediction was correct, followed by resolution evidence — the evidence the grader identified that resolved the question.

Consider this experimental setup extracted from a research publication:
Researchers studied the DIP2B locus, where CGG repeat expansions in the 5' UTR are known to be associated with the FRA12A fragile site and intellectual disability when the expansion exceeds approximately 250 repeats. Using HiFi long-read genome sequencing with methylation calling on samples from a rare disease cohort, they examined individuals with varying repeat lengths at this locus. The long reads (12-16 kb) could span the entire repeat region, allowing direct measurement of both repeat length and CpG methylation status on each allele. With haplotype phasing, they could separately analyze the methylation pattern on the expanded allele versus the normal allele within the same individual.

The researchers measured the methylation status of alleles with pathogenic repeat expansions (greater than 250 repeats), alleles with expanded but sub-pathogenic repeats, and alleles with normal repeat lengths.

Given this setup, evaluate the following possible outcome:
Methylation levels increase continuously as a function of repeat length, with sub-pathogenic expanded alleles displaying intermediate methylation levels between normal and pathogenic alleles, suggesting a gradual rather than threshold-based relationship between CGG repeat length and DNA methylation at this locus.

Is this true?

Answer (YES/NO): NO